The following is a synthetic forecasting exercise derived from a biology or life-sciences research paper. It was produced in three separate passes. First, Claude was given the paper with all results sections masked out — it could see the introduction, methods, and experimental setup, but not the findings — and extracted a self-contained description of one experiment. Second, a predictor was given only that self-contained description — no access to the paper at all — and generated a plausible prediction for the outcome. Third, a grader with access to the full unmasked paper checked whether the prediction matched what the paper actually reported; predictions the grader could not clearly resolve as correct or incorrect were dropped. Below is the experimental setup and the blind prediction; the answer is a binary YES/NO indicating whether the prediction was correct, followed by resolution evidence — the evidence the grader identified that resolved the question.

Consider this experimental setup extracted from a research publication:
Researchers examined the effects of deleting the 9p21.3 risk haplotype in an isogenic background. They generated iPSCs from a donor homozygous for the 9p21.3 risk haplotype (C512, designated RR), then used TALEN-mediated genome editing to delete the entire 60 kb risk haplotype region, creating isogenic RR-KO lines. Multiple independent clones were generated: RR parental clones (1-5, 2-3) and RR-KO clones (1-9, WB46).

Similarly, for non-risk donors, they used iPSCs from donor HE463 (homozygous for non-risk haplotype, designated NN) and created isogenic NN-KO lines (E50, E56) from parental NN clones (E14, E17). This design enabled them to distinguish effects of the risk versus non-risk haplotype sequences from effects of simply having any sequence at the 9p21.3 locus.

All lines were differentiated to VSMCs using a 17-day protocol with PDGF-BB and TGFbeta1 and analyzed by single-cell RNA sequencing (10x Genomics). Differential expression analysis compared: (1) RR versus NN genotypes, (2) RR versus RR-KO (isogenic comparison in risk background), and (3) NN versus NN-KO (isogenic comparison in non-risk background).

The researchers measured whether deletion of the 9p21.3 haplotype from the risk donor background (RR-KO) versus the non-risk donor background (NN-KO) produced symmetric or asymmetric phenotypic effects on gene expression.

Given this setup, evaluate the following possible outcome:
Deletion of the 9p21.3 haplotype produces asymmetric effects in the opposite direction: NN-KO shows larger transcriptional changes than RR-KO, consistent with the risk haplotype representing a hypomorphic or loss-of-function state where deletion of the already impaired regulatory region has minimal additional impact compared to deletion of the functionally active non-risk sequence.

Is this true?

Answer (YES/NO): NO